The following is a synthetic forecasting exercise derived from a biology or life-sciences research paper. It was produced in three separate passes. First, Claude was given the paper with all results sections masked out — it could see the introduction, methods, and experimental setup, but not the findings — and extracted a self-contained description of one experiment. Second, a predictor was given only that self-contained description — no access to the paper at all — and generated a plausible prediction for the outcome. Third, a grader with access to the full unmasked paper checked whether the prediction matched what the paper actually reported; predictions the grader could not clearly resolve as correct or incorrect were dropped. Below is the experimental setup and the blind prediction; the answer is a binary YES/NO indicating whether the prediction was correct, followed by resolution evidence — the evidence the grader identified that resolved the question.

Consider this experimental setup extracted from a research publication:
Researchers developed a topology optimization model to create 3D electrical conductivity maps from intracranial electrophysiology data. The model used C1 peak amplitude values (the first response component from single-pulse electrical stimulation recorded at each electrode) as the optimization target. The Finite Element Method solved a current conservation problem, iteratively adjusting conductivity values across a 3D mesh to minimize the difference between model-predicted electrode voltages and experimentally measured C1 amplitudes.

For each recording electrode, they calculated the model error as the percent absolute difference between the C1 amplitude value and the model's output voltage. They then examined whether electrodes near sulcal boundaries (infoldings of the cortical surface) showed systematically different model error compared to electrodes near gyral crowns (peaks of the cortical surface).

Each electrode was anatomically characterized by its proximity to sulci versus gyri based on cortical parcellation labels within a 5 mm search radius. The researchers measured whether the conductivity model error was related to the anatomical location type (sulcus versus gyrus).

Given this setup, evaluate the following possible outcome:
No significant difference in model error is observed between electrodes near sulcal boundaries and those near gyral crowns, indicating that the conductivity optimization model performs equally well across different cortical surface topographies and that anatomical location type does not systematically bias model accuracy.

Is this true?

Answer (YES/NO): NO